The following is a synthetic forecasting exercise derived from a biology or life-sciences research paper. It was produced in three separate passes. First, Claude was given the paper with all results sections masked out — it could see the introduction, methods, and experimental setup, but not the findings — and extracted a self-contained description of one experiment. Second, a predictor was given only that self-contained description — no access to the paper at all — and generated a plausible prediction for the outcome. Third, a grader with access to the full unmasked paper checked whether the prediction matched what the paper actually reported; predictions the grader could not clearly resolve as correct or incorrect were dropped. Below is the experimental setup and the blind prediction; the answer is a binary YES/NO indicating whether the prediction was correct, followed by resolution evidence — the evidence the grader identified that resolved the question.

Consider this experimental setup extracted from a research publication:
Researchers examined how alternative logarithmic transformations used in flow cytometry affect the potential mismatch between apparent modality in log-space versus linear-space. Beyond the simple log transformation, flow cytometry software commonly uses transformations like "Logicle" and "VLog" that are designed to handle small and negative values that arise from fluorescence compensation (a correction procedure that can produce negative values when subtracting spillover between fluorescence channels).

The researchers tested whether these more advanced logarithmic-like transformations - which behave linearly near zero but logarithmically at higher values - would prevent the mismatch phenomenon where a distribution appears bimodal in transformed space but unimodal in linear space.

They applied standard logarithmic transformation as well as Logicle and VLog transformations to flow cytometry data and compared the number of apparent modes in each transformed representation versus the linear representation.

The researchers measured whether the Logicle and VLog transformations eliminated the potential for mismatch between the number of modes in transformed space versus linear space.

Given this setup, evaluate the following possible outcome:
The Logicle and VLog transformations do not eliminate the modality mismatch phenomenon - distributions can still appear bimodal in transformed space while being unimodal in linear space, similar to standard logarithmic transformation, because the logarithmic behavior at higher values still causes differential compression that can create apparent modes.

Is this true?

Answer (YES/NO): YES